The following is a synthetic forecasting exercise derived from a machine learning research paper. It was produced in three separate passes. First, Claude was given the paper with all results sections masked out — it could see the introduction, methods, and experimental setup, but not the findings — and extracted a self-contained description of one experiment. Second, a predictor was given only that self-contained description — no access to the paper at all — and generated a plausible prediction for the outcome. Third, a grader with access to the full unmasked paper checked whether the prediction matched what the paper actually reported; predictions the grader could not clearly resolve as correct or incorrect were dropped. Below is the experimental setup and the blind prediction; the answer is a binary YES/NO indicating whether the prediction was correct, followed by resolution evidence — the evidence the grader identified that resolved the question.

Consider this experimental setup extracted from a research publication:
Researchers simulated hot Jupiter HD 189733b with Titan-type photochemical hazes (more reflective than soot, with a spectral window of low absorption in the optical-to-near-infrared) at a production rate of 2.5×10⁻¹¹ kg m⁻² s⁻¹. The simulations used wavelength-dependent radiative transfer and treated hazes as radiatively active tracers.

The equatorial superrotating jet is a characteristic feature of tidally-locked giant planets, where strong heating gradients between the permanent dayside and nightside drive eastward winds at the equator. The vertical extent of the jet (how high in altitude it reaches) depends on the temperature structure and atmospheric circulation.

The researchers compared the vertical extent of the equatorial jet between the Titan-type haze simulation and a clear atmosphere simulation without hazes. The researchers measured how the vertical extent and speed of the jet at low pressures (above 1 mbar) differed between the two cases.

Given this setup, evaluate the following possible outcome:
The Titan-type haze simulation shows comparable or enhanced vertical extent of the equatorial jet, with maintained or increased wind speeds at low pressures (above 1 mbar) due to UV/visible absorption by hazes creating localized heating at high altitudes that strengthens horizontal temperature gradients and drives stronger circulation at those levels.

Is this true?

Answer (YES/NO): YES